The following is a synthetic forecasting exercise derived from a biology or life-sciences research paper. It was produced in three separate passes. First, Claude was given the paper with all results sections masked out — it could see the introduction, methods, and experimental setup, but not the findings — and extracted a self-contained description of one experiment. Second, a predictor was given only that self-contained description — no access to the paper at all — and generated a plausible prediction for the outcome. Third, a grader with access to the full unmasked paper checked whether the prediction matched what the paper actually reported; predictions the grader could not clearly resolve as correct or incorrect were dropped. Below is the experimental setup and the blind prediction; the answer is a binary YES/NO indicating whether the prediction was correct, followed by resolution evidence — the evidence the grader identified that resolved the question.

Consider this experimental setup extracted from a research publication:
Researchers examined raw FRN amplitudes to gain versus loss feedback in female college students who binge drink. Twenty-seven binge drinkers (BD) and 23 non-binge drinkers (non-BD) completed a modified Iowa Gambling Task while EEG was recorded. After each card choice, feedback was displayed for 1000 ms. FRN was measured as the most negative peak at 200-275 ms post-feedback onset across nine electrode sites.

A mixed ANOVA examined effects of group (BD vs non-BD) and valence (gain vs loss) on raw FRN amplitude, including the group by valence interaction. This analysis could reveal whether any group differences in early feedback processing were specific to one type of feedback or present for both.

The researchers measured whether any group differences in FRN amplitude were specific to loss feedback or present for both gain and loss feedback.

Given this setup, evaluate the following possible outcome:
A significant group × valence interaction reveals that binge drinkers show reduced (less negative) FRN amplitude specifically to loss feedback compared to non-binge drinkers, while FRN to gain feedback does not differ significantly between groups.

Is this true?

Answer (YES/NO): NO